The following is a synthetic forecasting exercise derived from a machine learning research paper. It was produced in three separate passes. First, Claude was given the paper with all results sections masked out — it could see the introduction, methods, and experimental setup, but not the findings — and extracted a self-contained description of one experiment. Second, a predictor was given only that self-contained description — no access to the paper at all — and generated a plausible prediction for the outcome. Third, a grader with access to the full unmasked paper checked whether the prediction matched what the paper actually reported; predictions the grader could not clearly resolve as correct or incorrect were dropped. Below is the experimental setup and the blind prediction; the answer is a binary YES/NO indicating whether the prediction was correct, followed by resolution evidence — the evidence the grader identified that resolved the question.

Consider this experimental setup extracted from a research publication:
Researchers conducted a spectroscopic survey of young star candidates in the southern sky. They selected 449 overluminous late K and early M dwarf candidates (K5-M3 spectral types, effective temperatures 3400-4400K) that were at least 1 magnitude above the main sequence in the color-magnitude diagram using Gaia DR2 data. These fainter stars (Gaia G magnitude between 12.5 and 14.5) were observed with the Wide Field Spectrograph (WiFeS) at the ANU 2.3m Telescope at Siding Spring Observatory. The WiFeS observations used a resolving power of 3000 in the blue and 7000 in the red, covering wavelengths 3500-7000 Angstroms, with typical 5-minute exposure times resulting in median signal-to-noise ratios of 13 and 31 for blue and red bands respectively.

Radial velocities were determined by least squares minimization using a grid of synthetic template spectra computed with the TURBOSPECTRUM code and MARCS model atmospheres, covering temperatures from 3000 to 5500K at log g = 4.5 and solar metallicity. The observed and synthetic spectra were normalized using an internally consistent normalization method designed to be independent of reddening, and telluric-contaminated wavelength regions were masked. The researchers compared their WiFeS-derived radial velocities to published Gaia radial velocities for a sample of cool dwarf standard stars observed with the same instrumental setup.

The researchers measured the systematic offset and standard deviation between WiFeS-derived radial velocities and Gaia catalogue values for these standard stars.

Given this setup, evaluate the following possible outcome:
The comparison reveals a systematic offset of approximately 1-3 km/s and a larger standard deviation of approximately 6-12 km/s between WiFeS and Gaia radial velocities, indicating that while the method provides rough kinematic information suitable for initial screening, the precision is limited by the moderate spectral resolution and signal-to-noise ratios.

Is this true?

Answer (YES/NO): NO